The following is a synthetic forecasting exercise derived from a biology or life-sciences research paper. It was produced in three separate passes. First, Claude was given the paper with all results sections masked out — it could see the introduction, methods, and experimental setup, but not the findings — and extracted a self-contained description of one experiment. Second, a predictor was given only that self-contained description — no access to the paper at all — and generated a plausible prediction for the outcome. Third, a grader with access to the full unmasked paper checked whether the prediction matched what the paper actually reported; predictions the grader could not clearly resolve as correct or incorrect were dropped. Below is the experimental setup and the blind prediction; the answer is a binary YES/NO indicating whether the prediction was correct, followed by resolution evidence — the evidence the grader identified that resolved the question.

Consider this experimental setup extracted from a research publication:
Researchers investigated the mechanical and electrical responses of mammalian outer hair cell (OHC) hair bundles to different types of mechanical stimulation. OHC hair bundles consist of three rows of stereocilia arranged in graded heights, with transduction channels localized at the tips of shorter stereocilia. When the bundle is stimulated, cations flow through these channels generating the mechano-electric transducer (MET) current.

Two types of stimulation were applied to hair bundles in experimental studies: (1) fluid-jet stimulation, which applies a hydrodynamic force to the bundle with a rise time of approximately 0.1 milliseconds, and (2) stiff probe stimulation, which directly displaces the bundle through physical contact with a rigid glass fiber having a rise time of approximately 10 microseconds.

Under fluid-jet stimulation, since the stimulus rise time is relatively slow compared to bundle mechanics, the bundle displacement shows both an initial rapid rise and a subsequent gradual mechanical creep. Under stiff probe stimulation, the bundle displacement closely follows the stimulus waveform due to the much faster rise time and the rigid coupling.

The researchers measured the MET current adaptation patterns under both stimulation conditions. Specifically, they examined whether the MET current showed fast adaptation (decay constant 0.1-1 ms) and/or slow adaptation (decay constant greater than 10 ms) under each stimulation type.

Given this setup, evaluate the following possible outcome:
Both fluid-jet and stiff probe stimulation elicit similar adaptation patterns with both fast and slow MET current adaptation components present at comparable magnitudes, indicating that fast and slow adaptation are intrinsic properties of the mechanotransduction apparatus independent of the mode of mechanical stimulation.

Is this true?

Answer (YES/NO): NO